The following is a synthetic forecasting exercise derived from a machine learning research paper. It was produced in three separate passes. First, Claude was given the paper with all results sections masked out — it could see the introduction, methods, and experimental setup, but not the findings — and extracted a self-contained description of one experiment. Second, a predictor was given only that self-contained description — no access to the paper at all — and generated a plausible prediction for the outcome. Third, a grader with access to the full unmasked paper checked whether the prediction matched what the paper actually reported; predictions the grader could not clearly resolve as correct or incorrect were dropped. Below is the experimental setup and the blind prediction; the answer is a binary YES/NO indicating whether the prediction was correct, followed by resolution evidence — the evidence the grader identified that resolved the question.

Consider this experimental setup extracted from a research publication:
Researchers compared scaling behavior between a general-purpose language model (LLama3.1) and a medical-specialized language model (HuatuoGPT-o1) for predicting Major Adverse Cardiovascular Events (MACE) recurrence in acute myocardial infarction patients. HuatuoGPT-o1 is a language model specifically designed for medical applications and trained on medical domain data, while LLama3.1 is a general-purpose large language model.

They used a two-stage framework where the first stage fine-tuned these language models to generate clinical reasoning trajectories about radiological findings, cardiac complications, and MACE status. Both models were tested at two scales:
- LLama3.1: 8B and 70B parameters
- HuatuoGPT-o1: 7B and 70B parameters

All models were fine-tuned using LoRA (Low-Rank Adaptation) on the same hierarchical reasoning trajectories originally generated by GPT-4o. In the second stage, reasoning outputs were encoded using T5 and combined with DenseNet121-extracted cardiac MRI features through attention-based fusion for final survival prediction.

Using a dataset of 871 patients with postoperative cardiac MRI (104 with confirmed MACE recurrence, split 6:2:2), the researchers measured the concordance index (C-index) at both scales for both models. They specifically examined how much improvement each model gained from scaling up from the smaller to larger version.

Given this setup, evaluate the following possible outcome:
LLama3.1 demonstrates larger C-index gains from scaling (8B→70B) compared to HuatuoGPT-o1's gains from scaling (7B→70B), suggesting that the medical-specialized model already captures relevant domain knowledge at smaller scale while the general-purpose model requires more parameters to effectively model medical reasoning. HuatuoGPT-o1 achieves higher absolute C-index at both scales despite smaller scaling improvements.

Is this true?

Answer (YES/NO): NO